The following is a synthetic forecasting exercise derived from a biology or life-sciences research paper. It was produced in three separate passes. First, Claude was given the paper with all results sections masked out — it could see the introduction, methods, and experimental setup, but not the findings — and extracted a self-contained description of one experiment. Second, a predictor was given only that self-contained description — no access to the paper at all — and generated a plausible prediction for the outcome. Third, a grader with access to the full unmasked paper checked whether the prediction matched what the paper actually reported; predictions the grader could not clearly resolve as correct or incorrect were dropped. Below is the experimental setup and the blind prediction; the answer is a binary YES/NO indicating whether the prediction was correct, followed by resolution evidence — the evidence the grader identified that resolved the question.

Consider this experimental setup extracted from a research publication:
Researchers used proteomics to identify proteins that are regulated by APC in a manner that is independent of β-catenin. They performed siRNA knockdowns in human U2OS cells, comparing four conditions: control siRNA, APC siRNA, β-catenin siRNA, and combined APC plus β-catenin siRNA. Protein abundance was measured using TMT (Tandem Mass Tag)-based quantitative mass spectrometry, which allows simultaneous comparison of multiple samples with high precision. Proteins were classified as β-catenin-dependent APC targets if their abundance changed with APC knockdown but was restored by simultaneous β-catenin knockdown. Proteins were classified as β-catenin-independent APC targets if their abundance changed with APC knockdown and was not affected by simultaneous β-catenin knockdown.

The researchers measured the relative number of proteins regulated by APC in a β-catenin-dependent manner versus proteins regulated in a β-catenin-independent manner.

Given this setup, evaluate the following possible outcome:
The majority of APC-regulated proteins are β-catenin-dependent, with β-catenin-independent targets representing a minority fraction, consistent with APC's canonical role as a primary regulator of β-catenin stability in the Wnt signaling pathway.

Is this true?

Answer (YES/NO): NO